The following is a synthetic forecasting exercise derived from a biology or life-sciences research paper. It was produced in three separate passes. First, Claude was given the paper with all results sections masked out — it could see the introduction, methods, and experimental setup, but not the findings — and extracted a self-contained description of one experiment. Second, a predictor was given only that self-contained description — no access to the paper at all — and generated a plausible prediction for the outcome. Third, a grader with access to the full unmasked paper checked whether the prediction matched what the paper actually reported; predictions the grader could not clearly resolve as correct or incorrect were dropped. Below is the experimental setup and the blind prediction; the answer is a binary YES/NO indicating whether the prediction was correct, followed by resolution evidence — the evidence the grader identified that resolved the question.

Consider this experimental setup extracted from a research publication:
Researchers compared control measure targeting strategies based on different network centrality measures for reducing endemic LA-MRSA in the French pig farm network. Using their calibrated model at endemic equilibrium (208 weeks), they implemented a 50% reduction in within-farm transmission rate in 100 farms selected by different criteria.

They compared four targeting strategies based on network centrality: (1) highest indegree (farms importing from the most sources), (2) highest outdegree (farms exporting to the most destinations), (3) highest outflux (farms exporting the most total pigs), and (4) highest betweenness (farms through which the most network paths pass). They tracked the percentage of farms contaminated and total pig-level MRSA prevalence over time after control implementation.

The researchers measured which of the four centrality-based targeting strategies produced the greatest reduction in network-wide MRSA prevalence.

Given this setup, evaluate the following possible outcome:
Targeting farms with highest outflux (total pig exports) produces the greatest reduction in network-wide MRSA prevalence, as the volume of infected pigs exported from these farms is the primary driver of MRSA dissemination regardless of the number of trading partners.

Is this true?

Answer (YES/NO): NO